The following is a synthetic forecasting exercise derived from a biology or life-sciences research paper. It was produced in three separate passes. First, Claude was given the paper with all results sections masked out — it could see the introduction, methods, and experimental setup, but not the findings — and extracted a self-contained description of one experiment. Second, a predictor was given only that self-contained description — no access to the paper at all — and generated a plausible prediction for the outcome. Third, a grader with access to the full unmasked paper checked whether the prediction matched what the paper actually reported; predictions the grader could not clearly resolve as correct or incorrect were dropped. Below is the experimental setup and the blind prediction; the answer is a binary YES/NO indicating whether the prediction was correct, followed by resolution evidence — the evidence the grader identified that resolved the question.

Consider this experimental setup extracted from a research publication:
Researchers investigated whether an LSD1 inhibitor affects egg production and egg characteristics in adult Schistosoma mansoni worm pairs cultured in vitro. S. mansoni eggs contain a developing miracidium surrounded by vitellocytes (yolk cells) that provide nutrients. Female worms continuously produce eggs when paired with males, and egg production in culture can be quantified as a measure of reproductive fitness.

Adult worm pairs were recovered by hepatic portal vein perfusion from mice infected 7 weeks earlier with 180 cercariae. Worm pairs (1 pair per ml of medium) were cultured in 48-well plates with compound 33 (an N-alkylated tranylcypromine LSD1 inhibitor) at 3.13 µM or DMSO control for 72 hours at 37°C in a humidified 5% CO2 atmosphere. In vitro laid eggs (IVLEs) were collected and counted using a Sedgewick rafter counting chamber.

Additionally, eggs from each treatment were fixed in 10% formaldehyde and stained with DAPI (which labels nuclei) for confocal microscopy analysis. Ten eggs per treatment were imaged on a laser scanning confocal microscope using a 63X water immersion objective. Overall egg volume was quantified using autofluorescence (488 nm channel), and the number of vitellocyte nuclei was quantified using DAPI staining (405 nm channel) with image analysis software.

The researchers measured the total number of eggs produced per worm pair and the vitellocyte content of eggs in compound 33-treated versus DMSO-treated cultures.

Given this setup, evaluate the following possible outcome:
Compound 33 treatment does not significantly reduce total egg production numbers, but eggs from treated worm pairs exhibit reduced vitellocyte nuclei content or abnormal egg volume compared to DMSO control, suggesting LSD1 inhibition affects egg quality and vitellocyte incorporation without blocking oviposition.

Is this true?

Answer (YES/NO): YES